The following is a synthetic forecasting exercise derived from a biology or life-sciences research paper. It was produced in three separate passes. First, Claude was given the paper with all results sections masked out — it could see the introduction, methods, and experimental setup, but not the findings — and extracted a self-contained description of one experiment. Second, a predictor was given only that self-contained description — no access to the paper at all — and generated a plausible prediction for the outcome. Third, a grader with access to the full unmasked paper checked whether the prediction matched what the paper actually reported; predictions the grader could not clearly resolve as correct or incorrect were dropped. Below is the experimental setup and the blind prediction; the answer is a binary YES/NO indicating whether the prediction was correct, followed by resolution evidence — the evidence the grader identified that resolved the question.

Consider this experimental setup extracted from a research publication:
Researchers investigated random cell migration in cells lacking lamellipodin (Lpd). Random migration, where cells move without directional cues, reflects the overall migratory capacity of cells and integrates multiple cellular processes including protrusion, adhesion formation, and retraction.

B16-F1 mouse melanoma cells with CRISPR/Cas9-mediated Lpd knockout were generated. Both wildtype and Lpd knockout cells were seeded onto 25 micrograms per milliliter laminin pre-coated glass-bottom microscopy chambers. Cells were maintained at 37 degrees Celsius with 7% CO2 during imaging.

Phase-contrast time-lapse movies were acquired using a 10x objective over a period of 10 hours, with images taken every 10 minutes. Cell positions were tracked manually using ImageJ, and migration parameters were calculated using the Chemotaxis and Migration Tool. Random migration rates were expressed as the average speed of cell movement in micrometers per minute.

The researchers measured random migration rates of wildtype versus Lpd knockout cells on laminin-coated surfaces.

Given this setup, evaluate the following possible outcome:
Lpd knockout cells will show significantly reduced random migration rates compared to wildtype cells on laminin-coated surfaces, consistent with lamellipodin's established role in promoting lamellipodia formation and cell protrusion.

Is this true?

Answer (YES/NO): YES